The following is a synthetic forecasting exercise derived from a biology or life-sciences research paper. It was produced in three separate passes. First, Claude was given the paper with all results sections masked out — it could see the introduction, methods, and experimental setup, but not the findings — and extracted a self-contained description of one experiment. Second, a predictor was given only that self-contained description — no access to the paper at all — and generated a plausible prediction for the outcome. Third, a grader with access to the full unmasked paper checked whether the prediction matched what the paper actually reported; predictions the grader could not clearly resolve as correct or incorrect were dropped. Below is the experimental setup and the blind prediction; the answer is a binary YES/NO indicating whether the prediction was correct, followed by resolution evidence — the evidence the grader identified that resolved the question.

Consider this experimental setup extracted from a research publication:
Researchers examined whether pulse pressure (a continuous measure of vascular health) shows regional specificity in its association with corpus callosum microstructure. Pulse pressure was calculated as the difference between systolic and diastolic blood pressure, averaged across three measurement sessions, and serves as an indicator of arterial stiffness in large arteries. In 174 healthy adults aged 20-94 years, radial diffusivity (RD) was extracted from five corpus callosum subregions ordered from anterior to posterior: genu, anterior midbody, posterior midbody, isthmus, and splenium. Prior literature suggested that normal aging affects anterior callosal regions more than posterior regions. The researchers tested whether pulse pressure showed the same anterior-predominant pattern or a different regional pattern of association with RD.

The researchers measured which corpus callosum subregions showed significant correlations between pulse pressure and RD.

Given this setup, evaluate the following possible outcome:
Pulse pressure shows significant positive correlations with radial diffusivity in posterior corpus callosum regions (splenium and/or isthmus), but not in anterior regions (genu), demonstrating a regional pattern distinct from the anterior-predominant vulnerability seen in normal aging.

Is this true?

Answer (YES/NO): YES